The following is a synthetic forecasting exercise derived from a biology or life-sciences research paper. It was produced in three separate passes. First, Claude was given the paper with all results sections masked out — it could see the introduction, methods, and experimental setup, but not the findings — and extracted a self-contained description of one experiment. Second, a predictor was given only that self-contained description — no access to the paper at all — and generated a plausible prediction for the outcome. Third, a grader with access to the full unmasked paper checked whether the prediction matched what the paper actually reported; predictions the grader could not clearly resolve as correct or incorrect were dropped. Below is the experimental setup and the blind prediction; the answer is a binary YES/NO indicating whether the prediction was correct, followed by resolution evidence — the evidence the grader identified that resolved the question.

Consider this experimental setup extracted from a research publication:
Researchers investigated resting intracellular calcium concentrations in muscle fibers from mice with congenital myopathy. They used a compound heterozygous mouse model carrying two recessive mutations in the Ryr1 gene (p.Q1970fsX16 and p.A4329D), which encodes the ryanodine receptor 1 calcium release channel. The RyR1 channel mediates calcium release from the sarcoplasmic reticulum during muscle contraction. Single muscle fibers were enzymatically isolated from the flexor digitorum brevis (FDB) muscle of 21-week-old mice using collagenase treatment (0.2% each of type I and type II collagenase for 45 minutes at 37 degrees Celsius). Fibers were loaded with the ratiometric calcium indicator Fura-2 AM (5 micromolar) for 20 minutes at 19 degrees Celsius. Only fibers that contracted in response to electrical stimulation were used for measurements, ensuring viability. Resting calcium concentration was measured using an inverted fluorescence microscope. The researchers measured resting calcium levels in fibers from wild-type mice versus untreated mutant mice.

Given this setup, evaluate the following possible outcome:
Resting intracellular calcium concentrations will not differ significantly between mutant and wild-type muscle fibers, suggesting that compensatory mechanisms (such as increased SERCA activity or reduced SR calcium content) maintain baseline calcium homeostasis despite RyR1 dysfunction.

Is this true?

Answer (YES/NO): YES